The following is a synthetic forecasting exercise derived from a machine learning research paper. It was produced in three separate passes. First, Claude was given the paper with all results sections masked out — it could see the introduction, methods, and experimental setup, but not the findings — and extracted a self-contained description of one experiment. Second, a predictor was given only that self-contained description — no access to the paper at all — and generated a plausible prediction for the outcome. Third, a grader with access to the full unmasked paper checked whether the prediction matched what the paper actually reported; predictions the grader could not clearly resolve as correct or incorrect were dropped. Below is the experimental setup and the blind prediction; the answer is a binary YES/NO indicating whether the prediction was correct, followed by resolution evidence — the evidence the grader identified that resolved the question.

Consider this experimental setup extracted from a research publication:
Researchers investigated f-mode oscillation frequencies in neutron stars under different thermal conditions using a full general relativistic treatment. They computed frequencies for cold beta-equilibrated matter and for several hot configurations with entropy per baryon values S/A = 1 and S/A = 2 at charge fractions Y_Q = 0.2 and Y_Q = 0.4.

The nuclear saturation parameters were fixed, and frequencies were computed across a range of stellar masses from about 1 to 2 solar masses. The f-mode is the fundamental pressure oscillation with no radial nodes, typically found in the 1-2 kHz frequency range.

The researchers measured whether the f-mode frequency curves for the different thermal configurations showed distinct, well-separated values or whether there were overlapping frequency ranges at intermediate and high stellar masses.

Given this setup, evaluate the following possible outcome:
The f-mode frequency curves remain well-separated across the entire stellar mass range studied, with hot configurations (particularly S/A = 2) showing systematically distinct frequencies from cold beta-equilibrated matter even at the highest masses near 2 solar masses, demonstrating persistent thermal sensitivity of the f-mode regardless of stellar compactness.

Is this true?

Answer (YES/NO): NO